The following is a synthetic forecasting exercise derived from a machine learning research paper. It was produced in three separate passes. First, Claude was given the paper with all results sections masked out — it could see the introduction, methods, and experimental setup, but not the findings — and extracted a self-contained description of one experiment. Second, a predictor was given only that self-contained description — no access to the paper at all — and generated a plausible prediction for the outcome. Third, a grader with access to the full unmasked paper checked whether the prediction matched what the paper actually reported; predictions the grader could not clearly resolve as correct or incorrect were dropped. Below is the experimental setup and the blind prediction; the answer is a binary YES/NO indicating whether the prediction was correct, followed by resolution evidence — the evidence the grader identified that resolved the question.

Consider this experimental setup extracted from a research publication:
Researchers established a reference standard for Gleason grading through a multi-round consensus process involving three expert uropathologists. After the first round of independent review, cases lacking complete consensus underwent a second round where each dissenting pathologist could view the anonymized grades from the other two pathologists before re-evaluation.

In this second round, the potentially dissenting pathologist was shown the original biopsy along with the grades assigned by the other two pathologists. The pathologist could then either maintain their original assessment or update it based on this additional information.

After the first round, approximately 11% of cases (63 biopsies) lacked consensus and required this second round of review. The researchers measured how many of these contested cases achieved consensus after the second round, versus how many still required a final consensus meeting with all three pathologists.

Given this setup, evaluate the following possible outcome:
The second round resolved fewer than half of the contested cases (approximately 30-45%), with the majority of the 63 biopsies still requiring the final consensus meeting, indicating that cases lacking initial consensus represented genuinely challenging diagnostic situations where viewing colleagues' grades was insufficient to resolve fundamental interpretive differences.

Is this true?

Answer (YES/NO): NO